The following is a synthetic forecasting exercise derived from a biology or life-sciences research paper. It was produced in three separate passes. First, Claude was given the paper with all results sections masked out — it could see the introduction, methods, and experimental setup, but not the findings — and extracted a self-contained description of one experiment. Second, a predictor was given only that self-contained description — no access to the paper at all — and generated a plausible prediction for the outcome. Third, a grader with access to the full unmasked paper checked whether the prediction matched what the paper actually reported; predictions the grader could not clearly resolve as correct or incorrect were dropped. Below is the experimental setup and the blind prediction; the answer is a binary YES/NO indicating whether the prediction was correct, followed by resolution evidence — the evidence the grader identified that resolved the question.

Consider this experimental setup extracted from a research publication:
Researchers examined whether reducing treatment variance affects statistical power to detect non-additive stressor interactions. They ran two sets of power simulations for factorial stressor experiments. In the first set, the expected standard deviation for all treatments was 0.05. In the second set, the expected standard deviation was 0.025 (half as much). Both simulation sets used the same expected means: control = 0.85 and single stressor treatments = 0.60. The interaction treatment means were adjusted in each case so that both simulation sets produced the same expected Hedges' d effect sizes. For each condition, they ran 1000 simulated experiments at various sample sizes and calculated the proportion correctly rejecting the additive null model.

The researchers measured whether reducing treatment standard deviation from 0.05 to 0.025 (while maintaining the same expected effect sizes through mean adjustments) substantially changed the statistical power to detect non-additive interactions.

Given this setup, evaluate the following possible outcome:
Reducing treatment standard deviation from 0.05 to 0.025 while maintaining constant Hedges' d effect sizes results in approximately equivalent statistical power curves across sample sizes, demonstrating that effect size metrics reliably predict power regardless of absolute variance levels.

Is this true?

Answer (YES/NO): YES